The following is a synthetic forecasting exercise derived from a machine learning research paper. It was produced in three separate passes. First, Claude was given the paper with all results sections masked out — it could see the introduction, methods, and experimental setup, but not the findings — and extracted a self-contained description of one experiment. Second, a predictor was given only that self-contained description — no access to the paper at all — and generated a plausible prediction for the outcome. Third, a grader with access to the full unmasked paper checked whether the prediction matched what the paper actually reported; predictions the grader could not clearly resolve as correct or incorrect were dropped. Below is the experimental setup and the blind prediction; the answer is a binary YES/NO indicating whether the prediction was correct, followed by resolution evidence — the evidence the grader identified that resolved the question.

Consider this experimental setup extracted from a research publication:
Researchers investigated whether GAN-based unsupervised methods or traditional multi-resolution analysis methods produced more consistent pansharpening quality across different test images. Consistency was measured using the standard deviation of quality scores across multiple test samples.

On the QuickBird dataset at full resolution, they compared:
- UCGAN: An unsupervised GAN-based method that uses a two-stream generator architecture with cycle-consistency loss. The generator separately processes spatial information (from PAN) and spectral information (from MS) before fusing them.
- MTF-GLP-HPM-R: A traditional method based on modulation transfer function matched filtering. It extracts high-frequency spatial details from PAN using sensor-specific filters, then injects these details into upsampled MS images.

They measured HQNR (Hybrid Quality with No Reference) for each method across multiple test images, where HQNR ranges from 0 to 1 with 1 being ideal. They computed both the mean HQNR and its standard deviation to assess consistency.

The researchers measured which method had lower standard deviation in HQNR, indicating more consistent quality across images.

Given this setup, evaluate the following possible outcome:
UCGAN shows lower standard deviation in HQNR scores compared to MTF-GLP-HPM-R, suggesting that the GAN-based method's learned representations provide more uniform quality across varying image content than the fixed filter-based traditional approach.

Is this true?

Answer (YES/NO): YES